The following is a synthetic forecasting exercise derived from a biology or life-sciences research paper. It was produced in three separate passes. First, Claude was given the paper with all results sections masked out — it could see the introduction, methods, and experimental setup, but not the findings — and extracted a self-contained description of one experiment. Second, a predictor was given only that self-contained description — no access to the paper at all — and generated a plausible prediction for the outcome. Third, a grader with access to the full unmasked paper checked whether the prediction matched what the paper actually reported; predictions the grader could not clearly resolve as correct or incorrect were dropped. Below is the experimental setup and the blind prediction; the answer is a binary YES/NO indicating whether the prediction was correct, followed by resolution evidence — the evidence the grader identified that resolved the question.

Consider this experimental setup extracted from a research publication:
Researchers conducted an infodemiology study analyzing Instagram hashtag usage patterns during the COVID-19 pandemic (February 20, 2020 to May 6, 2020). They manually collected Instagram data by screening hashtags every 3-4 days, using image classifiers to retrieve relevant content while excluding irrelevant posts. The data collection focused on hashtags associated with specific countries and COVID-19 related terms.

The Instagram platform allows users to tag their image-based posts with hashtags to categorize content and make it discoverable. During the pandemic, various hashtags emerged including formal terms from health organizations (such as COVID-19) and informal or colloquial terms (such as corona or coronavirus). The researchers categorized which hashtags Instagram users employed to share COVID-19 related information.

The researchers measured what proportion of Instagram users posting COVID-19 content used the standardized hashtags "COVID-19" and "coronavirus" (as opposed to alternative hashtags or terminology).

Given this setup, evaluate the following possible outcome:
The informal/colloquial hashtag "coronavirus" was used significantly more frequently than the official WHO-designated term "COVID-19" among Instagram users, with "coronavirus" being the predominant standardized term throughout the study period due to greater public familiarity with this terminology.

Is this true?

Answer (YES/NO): NO